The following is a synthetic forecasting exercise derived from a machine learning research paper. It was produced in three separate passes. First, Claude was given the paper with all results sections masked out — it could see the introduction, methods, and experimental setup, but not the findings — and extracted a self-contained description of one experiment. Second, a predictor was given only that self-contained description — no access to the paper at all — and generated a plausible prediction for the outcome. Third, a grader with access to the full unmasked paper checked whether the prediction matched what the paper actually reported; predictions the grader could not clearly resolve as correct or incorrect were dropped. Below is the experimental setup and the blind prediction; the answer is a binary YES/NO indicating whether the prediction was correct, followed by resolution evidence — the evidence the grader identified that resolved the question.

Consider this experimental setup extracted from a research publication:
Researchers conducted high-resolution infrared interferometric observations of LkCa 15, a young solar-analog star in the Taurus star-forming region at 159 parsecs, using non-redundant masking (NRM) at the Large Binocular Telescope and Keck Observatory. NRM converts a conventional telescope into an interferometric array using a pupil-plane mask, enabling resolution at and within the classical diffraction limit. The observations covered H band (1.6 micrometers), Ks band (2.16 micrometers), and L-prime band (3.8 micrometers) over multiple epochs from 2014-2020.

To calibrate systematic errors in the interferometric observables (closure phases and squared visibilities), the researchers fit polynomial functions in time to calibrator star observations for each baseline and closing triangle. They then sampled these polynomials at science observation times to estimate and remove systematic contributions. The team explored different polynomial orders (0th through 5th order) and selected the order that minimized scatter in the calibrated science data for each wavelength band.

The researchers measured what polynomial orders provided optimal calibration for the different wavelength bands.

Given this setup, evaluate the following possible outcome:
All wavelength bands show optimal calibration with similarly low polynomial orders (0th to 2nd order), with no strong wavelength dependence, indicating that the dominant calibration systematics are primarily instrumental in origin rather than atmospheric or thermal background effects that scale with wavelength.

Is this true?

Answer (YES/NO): NO